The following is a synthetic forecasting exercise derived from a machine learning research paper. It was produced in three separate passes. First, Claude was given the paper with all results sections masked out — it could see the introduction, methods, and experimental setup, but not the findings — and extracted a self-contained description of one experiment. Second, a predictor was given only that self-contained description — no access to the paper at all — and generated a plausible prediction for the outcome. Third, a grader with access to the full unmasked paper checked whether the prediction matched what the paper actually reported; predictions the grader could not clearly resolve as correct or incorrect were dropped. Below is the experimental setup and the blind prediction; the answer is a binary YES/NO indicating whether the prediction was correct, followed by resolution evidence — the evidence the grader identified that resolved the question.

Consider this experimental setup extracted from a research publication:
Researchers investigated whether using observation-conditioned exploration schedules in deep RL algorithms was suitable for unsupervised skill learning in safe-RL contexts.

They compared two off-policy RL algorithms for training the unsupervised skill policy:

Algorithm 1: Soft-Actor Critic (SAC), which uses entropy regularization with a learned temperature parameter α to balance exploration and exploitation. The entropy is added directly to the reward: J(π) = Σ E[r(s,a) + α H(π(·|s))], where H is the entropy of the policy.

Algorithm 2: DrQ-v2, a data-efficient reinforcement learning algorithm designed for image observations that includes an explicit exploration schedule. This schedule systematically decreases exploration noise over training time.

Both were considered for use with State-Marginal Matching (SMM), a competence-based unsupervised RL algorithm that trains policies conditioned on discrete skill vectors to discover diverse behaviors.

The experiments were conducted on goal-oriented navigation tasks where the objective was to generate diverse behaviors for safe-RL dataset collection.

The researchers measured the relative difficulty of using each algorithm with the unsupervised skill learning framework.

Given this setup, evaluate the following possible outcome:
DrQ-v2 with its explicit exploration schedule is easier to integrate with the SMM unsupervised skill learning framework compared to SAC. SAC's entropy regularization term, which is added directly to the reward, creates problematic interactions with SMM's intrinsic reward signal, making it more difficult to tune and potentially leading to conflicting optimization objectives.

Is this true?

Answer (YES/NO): NO